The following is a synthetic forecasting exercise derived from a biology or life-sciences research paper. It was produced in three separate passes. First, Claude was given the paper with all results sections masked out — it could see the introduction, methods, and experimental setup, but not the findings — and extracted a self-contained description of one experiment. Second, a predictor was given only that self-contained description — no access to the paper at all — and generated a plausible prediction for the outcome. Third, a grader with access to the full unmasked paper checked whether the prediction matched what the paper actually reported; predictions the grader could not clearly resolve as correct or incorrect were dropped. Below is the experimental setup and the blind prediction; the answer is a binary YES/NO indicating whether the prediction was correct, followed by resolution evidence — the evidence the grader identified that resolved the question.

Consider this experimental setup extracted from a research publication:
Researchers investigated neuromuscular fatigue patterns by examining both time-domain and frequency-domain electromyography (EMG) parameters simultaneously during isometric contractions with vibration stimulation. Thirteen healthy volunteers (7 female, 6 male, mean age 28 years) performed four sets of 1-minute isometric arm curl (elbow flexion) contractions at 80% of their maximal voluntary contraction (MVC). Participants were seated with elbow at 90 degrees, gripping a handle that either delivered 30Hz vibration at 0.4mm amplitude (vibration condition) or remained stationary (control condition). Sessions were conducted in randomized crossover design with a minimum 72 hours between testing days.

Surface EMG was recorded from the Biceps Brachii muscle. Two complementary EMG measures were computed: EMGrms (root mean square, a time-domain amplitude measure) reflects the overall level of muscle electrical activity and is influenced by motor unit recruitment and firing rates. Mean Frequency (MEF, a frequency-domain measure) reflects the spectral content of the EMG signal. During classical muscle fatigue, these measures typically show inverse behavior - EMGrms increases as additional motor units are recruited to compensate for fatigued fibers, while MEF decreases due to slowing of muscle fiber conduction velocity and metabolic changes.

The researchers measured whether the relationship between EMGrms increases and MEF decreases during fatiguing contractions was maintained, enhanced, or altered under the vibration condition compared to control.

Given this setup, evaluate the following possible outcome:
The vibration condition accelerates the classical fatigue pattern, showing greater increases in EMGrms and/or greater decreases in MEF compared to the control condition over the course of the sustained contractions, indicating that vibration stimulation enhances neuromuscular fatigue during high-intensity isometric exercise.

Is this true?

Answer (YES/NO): YES